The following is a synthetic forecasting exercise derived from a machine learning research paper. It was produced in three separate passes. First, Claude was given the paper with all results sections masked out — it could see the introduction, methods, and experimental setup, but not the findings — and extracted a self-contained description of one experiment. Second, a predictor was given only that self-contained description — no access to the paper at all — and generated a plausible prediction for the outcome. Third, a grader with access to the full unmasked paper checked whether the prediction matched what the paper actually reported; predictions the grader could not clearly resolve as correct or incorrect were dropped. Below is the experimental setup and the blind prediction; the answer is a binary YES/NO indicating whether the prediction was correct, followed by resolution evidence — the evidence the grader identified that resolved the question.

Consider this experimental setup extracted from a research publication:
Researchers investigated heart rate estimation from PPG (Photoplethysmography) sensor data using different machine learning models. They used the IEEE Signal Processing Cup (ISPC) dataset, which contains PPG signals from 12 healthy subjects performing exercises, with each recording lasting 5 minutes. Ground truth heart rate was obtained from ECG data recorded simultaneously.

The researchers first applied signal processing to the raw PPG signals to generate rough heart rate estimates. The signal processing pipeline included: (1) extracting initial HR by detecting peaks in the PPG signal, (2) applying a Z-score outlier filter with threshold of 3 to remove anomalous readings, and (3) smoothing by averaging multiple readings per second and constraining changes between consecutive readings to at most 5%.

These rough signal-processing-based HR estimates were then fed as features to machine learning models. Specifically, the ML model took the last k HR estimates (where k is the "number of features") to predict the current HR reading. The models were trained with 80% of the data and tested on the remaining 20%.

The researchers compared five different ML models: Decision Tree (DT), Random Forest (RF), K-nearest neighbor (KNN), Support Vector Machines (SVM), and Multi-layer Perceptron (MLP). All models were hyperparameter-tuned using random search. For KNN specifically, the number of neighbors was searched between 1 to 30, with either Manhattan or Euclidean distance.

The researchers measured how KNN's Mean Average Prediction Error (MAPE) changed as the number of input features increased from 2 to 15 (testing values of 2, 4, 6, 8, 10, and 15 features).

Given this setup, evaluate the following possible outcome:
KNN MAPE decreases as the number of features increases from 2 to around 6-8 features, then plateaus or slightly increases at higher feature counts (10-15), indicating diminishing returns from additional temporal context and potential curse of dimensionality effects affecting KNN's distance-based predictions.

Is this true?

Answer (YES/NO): NO